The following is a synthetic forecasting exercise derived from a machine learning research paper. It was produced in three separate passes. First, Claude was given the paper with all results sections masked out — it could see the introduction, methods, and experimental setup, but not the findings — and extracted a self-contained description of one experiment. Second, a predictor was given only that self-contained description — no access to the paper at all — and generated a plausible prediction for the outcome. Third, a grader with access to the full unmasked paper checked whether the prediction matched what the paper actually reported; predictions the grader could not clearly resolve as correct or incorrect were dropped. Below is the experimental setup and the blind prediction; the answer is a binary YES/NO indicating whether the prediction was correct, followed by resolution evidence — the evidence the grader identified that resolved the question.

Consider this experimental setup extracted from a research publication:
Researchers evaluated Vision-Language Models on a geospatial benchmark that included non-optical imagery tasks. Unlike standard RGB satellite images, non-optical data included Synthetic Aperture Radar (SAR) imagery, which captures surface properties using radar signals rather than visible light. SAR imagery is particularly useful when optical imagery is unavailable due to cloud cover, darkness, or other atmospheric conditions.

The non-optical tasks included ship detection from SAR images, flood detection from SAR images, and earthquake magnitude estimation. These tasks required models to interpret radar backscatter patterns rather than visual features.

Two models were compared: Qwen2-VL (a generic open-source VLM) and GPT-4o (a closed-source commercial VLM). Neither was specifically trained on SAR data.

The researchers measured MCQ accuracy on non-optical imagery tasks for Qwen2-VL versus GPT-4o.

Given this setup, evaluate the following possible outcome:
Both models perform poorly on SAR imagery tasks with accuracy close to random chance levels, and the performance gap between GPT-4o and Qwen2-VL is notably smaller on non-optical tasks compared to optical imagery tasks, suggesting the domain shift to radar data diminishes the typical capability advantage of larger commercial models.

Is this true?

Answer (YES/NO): NO